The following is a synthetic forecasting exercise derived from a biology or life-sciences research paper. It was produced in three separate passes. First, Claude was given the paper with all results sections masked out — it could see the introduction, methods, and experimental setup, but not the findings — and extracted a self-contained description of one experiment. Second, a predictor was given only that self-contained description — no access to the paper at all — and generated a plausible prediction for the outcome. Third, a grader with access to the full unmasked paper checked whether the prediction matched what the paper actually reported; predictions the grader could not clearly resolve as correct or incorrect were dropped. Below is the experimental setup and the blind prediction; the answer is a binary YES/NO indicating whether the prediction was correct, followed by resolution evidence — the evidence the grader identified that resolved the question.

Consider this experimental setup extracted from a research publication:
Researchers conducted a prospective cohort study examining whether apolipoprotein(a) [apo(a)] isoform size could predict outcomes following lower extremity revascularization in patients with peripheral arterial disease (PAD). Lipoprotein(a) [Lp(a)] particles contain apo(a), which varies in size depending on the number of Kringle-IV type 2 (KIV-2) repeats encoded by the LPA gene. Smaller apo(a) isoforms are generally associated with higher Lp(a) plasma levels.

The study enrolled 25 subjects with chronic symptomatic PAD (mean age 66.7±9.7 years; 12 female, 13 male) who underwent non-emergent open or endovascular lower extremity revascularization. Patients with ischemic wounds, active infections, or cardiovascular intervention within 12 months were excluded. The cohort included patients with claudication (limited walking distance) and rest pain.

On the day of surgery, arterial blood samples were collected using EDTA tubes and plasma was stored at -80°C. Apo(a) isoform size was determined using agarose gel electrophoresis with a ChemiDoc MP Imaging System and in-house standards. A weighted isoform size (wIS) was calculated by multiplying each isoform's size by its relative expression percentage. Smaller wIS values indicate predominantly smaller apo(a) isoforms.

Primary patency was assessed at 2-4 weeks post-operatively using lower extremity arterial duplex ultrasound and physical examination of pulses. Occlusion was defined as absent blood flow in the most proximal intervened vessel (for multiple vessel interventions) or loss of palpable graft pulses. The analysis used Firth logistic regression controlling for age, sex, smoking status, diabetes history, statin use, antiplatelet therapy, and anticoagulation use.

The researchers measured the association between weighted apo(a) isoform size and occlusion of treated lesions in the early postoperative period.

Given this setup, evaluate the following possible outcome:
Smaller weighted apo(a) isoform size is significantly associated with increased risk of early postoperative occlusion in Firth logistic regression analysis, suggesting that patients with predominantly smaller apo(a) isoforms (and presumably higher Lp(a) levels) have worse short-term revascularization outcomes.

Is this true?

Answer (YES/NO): YES